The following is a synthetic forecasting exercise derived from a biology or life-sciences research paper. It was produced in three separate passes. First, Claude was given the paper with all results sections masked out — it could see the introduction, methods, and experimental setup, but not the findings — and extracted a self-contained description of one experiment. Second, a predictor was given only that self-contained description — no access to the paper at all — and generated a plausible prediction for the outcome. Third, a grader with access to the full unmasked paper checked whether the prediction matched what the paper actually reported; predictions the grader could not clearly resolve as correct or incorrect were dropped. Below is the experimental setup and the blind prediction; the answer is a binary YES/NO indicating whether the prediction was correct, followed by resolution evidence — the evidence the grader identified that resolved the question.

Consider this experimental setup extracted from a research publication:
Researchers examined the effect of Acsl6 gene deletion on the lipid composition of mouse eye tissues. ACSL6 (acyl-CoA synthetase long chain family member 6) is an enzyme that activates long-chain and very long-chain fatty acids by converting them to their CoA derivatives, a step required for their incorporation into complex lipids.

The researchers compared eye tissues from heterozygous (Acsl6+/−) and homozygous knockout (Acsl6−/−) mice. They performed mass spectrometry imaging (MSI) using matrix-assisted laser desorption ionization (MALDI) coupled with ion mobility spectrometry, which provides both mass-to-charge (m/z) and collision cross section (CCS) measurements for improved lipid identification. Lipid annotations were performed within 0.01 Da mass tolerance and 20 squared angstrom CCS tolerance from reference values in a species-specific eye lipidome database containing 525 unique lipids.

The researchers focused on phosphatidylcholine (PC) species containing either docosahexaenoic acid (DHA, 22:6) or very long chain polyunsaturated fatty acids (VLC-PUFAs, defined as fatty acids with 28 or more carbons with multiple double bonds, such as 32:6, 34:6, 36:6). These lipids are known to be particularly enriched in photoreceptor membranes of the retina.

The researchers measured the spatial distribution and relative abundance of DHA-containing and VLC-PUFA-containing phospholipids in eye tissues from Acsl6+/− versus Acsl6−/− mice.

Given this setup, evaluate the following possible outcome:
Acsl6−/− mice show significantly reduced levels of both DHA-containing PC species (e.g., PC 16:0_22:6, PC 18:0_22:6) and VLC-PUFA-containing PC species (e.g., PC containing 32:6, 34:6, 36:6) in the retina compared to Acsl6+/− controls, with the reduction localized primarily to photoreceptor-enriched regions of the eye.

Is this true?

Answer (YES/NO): NO